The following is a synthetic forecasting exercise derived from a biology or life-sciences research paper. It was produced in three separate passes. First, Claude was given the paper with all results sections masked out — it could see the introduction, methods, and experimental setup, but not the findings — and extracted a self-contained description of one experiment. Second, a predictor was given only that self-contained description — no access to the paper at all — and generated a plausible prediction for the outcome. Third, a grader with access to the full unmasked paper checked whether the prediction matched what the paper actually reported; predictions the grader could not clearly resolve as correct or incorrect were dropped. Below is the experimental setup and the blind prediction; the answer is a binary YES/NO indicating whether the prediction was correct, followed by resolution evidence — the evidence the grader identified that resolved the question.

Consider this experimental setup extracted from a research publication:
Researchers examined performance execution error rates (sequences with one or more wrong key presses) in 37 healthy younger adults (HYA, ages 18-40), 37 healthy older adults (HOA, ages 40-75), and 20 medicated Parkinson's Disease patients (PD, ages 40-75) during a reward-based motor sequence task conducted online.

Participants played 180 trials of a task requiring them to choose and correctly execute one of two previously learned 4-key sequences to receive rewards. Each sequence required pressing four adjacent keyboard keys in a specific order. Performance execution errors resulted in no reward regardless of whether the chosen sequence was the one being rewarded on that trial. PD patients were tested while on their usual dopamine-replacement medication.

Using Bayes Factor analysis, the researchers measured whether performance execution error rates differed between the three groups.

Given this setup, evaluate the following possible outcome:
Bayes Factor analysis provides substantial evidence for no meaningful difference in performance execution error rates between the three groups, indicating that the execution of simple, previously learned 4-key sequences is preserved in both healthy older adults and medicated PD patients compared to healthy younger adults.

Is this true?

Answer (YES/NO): NO